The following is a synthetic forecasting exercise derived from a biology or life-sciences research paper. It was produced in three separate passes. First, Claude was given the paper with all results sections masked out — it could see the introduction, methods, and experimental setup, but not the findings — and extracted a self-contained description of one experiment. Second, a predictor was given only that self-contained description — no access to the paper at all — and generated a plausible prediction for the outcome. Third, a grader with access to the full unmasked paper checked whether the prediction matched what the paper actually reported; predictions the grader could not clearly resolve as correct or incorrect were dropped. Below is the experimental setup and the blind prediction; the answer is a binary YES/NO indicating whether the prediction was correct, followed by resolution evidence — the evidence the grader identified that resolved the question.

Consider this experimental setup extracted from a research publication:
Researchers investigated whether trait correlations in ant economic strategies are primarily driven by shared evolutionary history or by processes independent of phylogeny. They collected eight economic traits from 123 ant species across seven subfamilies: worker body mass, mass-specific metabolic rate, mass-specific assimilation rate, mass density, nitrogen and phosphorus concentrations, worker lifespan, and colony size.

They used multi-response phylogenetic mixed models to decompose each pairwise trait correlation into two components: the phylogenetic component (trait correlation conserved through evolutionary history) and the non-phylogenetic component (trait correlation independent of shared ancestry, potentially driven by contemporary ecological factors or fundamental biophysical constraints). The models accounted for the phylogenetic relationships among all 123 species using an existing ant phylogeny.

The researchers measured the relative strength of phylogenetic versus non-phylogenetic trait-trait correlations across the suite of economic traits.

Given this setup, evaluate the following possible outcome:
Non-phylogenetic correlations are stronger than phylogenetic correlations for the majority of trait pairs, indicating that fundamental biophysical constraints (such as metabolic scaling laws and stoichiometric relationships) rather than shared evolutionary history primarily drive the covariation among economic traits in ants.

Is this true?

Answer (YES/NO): NO